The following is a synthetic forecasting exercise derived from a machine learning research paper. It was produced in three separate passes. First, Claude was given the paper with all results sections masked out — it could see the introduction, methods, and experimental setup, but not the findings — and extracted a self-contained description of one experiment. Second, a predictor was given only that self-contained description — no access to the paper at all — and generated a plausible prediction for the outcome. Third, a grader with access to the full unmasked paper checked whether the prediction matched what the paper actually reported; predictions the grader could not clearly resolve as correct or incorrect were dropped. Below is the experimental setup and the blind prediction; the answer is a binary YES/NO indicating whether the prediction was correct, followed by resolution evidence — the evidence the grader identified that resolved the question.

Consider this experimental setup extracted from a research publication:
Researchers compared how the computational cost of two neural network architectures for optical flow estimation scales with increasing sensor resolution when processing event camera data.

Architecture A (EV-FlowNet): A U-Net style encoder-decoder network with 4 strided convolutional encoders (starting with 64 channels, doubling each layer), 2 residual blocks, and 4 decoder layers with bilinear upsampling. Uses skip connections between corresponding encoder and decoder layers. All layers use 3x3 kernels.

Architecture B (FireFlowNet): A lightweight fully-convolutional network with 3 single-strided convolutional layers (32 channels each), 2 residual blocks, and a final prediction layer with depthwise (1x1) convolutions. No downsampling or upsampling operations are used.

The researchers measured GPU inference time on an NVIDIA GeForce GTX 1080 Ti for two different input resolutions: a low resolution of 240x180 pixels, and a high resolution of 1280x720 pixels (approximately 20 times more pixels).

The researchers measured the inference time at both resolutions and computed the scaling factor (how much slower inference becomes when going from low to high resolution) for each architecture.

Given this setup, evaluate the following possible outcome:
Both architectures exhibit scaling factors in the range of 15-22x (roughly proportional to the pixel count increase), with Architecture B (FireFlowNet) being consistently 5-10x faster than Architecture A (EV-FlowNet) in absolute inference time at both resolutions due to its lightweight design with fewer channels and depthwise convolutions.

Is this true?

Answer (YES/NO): NO